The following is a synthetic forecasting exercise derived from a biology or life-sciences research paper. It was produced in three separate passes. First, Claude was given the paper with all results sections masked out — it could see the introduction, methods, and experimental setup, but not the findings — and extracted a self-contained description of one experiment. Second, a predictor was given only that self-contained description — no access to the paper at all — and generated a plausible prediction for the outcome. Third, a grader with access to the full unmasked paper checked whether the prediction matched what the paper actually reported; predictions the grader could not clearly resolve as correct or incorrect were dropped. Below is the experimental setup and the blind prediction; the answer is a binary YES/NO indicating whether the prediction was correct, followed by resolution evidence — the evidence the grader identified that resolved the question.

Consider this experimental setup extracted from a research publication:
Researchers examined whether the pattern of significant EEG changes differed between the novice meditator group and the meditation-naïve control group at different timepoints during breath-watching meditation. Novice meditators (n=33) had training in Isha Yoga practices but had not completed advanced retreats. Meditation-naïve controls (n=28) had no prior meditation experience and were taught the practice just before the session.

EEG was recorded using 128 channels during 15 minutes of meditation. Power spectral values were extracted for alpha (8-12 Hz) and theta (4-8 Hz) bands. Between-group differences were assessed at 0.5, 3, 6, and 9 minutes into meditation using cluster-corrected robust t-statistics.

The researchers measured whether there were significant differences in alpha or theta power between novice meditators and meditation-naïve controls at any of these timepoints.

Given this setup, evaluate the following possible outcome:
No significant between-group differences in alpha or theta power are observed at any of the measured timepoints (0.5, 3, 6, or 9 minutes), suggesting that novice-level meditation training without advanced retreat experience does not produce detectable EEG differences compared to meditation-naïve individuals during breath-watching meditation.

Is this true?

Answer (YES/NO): YES